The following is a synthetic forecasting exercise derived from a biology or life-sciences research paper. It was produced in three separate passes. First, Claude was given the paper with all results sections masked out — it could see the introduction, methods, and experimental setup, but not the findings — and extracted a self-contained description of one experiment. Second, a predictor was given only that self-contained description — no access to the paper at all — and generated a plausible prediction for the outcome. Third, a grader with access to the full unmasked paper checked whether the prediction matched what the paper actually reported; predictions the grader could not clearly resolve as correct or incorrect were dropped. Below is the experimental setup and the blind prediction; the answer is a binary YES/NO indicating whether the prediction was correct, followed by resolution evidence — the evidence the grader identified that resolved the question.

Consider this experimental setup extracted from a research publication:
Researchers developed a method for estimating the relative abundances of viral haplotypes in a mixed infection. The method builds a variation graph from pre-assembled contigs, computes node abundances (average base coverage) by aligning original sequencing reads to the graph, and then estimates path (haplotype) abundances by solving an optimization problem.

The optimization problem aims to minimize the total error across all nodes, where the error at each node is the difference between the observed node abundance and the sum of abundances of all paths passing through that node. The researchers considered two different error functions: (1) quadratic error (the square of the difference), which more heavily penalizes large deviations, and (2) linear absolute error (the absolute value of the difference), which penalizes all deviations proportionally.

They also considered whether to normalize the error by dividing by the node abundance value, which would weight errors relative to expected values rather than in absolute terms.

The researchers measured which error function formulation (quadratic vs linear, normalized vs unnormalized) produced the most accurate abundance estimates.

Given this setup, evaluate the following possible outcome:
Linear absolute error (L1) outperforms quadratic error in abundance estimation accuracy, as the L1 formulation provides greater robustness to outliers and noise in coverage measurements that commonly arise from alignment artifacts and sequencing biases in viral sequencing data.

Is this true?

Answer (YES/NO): YES